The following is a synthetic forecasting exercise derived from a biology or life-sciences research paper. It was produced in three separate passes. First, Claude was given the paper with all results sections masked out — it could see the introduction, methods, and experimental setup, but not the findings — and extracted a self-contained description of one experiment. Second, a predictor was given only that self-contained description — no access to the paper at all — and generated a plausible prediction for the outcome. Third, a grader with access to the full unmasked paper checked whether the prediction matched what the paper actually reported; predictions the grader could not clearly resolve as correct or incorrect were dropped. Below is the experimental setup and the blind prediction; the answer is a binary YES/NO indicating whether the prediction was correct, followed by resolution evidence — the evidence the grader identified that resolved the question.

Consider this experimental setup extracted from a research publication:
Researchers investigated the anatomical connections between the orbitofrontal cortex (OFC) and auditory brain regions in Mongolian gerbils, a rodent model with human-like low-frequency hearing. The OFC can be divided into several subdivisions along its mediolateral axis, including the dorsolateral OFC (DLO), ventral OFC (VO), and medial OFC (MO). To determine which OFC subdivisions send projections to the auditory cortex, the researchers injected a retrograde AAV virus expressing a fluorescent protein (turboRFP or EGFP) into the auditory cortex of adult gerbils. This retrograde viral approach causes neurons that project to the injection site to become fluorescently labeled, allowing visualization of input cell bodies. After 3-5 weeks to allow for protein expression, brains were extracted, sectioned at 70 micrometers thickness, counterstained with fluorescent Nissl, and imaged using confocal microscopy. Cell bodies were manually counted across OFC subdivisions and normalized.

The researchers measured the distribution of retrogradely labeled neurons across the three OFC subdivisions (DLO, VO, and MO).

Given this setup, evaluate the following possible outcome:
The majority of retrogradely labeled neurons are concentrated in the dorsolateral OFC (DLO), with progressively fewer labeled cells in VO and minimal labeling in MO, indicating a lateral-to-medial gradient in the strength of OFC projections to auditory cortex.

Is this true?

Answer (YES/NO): NO